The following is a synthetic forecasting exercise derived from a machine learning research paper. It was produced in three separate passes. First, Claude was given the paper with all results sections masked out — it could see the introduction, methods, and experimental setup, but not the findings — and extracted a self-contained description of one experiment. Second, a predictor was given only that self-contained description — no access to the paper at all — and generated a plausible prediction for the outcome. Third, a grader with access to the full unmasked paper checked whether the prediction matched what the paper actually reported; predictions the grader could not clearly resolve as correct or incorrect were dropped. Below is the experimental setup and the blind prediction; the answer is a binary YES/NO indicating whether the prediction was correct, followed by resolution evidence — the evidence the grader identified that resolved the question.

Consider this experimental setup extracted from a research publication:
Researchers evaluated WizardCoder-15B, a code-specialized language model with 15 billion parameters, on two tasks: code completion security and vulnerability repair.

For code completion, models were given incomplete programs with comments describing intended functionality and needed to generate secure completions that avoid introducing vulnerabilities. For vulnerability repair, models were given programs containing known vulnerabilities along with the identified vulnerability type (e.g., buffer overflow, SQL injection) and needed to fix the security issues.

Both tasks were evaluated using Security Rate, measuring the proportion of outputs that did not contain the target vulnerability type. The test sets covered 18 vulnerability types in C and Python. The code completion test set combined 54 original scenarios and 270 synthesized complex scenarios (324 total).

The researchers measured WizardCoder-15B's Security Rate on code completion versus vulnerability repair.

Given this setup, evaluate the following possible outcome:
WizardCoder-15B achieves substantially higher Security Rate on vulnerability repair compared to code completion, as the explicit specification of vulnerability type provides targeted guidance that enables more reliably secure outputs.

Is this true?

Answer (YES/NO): NO